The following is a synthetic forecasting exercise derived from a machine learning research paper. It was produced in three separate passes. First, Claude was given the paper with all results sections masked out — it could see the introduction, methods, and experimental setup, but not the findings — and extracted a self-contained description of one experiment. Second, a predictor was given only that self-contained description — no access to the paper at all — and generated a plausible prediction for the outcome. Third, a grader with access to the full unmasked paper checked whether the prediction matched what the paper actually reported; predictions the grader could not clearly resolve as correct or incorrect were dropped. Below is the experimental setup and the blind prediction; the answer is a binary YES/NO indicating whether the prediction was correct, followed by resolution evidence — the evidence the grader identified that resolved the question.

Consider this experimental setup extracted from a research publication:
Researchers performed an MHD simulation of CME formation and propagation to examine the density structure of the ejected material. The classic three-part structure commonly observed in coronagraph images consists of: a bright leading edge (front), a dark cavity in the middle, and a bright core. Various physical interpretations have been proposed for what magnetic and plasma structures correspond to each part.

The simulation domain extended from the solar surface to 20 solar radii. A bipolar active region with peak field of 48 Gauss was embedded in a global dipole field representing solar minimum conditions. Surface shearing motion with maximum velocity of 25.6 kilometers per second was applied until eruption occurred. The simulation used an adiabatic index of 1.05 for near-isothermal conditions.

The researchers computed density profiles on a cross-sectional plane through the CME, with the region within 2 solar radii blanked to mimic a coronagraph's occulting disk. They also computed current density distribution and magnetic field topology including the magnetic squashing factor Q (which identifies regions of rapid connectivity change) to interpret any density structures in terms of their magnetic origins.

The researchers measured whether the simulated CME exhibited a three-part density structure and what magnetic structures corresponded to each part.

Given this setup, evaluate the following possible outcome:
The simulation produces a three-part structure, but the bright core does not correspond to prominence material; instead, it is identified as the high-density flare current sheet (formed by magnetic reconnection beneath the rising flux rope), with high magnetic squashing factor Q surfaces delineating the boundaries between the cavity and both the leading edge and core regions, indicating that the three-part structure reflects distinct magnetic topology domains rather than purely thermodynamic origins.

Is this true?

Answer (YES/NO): NO